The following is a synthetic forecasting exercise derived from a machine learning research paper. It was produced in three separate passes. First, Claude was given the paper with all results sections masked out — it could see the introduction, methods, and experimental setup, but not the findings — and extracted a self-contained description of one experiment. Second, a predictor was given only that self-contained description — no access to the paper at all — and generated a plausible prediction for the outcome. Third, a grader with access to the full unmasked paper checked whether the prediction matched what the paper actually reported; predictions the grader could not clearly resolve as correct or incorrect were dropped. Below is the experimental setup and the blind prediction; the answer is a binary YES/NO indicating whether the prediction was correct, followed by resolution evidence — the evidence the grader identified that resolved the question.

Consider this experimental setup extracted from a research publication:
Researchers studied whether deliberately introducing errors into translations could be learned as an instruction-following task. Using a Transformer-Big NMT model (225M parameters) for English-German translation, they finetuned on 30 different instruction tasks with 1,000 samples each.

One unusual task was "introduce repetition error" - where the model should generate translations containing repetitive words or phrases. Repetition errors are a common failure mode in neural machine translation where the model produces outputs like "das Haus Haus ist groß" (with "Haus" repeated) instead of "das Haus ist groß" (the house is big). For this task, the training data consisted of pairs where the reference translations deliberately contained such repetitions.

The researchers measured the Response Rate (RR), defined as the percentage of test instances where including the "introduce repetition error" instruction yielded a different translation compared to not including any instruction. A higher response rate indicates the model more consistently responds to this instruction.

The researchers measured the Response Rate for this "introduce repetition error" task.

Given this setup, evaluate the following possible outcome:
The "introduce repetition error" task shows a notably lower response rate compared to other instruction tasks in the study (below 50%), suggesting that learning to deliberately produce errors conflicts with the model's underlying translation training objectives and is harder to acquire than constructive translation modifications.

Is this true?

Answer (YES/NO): NO